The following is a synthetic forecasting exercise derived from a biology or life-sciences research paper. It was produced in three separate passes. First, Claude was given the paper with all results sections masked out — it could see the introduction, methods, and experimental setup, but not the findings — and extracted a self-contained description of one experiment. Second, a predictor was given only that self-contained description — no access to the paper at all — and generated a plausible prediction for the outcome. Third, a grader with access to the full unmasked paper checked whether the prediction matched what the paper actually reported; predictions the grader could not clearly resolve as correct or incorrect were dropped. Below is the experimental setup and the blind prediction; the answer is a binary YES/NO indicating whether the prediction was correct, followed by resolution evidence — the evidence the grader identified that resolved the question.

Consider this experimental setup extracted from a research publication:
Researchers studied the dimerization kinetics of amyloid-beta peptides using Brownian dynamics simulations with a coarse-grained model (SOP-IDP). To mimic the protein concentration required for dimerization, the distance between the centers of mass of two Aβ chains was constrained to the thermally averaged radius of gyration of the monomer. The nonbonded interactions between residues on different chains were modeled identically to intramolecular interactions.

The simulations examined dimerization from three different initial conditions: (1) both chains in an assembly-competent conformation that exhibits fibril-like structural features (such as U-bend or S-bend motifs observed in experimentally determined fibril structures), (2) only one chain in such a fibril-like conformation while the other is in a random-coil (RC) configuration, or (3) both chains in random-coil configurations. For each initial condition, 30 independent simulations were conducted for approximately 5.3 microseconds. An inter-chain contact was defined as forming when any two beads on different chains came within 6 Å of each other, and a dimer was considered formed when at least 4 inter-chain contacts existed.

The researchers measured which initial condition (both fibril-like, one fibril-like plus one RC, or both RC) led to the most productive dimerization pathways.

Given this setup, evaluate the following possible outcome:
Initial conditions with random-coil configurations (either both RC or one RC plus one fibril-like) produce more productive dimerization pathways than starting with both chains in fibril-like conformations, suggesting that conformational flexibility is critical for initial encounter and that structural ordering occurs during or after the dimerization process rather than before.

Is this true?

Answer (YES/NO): NO